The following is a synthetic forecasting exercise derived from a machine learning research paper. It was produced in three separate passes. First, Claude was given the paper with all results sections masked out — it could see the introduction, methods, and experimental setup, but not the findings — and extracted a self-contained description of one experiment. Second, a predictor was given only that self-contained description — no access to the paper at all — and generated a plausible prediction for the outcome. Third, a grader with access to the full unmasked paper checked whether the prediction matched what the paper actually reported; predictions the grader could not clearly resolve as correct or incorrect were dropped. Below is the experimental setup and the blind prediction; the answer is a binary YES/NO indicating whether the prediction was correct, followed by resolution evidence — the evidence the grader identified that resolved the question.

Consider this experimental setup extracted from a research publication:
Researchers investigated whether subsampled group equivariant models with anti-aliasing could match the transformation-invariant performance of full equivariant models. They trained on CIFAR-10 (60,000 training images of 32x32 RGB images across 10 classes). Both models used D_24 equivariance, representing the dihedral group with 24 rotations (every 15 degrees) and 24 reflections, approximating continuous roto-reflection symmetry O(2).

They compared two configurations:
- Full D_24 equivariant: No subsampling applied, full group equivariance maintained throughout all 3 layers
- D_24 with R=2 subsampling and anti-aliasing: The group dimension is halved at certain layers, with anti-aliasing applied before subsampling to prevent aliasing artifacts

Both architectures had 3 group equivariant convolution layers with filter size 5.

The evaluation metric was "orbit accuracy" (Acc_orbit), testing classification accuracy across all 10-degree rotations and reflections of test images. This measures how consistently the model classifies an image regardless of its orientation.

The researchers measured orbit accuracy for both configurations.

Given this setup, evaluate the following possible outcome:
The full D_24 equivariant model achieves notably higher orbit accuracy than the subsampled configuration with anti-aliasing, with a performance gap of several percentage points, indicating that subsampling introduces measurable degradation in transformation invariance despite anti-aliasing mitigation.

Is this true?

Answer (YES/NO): NO